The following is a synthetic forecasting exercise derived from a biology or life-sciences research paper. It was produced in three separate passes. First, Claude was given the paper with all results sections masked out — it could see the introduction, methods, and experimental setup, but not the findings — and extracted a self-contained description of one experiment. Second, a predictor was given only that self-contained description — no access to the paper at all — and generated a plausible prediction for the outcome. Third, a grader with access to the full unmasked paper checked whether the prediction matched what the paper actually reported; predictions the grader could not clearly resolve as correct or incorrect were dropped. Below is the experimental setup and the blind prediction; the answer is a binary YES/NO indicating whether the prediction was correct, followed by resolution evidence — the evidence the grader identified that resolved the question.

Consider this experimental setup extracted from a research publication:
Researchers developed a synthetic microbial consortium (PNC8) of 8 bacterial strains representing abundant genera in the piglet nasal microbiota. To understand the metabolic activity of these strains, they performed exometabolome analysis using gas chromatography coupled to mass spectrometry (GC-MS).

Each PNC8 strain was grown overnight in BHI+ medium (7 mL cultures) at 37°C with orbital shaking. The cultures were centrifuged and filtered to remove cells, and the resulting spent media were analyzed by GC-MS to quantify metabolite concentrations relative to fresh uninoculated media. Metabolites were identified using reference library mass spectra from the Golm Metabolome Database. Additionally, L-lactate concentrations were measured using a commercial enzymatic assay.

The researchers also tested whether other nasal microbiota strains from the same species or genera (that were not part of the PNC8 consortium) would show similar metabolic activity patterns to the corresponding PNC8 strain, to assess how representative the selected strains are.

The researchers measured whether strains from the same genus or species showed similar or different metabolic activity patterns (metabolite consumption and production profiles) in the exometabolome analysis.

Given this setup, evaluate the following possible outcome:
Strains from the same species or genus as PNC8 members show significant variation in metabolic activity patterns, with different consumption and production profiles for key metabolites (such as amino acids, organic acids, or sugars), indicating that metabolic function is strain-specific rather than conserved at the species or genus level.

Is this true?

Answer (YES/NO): NO